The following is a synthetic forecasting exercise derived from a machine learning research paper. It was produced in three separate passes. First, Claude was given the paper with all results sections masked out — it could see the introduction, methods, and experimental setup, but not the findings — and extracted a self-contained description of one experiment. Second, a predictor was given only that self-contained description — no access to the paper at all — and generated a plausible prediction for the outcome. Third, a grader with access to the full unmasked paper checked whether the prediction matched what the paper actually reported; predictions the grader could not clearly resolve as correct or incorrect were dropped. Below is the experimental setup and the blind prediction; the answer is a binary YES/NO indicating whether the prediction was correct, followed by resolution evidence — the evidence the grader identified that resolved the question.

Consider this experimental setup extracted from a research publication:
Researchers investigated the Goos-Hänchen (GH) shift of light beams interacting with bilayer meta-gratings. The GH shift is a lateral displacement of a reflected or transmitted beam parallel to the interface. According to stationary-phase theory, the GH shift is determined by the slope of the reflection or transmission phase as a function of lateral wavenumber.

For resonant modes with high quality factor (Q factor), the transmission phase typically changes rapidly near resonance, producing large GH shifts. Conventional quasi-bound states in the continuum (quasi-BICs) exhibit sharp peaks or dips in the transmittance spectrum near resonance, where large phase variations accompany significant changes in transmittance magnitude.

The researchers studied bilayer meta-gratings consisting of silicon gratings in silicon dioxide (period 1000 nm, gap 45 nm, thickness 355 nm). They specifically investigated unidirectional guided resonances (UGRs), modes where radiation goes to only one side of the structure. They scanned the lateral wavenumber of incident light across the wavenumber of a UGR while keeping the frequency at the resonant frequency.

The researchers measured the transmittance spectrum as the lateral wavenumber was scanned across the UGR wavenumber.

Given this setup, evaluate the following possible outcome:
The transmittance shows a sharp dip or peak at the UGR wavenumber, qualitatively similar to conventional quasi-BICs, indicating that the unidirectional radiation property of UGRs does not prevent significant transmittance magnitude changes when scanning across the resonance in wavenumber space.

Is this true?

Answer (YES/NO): NO